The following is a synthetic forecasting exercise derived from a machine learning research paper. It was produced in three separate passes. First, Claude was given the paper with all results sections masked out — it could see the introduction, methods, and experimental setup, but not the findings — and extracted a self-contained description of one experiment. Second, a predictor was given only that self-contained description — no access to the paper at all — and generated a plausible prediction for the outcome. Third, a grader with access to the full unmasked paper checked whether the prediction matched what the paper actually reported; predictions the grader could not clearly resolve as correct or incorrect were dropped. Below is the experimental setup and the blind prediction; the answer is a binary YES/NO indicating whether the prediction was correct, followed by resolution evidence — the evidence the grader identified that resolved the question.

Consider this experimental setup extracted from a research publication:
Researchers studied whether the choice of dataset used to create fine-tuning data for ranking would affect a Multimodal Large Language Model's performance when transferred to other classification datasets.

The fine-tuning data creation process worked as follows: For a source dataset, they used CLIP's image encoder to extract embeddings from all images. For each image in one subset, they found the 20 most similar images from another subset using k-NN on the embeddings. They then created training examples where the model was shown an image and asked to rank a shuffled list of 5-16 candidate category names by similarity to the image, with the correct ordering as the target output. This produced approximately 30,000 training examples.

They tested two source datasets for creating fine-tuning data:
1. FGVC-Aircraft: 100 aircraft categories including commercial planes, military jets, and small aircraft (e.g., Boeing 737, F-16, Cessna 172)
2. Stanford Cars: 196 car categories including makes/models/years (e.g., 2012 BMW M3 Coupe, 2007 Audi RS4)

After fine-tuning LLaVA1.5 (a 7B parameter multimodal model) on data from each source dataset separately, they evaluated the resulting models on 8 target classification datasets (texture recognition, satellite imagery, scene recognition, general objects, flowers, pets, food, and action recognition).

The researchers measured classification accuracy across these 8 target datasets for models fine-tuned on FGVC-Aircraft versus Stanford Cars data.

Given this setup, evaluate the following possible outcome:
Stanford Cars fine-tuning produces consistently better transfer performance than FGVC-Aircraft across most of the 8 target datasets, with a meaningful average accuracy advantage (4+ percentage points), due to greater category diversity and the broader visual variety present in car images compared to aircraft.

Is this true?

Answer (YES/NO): NO